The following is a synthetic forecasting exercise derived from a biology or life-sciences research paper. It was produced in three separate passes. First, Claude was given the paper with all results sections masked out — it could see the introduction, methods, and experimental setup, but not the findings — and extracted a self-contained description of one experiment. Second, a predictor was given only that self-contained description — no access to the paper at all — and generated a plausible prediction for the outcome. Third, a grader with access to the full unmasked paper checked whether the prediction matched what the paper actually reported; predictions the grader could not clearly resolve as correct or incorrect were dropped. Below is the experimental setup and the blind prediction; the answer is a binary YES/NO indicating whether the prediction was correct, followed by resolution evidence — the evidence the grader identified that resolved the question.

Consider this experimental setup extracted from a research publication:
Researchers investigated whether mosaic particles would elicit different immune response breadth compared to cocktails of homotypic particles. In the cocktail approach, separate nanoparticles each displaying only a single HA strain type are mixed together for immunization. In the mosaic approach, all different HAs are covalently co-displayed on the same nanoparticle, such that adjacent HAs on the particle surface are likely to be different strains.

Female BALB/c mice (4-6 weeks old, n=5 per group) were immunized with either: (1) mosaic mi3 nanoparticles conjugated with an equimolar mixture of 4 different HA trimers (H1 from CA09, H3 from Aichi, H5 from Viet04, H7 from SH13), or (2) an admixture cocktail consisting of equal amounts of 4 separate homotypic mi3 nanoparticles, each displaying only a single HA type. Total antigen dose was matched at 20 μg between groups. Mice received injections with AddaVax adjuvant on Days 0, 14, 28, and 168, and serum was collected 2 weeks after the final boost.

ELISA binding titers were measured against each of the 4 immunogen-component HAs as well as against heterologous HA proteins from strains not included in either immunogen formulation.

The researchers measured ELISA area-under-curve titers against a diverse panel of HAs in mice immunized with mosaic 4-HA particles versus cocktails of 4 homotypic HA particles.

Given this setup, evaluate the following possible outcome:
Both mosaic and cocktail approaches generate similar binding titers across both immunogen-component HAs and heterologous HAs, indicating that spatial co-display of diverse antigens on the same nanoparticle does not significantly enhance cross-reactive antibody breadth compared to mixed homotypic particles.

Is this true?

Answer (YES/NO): YES